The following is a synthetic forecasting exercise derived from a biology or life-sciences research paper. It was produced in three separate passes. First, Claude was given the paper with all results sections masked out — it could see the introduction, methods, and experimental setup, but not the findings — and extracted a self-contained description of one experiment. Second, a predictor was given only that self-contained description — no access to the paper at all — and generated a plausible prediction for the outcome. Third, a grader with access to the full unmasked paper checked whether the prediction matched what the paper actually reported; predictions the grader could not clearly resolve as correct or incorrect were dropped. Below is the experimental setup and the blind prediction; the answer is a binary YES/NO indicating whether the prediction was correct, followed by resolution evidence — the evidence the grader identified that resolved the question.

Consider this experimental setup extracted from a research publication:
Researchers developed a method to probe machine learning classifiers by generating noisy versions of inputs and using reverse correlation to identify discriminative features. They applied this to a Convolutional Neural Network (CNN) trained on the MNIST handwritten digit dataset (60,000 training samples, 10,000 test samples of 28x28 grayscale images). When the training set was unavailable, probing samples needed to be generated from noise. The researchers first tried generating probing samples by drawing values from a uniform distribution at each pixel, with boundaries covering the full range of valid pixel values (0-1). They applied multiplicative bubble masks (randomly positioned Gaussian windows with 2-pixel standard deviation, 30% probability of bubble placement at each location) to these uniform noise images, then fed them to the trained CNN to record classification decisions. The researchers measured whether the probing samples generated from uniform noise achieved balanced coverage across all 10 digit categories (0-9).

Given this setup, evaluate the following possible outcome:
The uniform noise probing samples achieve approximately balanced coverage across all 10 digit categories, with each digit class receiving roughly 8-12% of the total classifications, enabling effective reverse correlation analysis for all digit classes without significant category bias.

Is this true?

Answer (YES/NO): NO